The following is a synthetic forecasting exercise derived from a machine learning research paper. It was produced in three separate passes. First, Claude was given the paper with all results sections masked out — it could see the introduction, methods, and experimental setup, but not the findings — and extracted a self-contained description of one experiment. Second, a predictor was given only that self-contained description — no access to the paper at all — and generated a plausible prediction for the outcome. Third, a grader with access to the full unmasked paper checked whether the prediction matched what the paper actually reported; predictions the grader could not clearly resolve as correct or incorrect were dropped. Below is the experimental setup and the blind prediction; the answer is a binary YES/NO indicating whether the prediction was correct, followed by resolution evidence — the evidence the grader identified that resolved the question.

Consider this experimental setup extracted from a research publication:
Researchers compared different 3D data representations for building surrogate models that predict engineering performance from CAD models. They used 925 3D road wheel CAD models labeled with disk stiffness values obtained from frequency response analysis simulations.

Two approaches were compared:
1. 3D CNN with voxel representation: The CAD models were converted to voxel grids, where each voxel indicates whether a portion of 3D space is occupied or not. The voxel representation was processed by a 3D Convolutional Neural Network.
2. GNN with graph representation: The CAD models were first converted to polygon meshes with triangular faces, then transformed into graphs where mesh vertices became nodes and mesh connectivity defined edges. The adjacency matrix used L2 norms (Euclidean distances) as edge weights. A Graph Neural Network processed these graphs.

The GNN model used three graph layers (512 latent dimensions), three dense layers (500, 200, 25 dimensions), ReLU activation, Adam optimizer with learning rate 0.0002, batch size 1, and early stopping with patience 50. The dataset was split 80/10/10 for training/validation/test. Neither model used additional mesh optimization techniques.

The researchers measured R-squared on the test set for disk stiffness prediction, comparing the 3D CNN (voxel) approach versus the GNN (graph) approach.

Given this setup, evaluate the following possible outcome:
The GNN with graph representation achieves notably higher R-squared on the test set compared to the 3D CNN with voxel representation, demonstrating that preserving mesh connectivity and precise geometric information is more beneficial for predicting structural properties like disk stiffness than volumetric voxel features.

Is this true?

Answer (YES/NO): YES